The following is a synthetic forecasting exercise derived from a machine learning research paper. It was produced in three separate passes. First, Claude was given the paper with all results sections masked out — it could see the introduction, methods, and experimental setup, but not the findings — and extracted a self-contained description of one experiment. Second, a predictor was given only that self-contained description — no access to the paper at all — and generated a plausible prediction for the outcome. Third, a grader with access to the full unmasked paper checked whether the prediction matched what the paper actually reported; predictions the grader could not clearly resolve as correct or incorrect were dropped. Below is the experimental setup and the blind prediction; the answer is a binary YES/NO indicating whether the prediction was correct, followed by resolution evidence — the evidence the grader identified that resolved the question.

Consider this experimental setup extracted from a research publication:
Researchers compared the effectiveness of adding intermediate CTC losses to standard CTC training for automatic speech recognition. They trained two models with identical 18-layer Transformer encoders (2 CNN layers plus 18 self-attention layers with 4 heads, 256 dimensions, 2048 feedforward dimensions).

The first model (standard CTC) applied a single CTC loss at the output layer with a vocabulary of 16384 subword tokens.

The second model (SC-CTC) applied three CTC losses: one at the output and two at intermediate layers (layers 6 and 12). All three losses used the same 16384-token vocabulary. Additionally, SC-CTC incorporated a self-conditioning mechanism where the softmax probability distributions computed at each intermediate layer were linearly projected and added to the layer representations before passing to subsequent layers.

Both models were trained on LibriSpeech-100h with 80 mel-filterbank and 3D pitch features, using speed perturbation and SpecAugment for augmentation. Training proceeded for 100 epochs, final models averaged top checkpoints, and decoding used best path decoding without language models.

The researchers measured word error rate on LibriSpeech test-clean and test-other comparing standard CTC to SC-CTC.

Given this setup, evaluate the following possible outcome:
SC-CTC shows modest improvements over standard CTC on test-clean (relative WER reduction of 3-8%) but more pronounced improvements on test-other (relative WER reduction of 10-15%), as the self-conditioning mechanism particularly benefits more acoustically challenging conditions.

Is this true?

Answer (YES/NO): NO